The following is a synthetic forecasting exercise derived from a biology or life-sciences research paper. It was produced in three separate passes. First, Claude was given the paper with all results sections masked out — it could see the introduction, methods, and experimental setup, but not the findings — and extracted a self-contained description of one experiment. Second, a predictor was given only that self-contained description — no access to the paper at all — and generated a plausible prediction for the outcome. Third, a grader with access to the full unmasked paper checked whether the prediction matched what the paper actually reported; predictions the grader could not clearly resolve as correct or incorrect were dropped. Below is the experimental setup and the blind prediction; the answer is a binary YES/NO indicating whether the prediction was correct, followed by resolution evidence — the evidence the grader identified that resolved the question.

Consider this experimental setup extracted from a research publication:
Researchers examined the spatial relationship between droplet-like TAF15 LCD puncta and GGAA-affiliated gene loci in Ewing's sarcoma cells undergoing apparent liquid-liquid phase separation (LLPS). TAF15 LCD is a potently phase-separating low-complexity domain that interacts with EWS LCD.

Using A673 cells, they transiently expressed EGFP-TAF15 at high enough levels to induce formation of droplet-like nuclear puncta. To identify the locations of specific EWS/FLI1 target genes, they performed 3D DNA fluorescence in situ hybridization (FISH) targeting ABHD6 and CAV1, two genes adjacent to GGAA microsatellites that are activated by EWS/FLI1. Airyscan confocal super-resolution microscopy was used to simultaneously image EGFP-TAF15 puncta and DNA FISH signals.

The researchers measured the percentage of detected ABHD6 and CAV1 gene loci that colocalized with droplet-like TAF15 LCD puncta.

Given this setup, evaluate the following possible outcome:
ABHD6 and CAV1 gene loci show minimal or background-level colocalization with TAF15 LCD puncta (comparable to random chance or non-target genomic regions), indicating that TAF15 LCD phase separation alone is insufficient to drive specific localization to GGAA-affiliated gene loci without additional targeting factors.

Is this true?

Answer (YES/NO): NO